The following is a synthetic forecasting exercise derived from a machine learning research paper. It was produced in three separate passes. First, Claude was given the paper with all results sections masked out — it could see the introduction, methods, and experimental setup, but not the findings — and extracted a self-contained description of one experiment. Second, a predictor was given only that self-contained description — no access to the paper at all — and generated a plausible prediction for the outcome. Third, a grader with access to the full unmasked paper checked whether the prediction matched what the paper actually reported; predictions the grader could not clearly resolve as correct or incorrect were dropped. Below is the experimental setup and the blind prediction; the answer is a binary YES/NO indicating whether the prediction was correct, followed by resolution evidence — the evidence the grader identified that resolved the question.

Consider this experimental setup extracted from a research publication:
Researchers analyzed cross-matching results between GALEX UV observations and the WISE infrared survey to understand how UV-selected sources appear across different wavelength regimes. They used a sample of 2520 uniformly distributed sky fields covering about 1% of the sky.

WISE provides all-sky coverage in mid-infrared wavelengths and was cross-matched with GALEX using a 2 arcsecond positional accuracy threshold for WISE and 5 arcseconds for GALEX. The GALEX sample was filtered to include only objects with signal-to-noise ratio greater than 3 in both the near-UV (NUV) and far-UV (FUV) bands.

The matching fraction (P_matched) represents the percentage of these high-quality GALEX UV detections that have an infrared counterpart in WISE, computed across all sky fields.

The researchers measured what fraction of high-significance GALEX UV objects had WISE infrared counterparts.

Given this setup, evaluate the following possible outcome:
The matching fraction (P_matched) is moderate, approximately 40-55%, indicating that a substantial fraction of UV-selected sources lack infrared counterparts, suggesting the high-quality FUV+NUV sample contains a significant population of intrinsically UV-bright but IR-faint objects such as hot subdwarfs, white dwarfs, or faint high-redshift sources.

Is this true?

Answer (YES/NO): NO